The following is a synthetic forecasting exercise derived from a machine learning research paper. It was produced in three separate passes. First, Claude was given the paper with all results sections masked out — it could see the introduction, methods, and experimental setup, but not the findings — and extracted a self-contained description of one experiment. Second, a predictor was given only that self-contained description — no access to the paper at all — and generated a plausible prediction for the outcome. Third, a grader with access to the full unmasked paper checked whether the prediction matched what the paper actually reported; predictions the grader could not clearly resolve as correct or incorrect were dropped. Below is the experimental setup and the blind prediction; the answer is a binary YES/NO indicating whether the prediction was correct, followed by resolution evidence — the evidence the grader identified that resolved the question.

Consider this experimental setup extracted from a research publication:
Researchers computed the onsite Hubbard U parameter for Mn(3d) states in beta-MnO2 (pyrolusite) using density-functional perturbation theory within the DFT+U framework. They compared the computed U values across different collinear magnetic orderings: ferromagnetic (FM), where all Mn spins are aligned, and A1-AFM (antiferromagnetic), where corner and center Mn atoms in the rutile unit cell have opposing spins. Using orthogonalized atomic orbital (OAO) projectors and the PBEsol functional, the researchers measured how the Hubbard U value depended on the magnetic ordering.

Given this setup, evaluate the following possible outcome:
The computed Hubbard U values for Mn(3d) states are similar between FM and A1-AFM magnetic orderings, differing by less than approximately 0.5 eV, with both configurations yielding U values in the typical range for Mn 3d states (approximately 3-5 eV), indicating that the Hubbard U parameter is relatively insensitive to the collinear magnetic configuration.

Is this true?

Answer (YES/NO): NO